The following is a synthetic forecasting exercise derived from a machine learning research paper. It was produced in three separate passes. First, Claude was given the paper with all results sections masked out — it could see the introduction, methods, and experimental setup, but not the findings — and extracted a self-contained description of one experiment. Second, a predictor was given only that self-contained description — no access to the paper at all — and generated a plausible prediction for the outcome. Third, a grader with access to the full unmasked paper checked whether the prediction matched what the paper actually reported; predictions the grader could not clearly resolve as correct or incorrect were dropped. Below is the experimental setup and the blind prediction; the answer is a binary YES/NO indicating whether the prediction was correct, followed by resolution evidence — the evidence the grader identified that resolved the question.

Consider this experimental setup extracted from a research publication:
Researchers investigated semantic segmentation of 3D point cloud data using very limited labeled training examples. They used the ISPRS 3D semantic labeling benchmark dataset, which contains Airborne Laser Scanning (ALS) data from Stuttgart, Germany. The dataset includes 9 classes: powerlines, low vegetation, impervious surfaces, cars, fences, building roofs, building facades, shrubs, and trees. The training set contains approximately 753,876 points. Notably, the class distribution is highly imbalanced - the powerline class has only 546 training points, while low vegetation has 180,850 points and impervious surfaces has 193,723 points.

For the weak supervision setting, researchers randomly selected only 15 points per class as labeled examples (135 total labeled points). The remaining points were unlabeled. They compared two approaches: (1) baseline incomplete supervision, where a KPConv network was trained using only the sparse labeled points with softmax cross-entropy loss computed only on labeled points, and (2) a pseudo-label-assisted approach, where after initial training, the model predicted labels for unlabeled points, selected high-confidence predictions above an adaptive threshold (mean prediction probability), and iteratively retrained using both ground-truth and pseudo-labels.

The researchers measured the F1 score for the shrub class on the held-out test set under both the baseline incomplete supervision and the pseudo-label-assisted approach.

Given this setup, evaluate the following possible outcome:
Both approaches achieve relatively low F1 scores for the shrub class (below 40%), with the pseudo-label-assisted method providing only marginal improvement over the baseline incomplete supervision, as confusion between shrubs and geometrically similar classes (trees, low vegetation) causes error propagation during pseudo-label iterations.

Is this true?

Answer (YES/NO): NO